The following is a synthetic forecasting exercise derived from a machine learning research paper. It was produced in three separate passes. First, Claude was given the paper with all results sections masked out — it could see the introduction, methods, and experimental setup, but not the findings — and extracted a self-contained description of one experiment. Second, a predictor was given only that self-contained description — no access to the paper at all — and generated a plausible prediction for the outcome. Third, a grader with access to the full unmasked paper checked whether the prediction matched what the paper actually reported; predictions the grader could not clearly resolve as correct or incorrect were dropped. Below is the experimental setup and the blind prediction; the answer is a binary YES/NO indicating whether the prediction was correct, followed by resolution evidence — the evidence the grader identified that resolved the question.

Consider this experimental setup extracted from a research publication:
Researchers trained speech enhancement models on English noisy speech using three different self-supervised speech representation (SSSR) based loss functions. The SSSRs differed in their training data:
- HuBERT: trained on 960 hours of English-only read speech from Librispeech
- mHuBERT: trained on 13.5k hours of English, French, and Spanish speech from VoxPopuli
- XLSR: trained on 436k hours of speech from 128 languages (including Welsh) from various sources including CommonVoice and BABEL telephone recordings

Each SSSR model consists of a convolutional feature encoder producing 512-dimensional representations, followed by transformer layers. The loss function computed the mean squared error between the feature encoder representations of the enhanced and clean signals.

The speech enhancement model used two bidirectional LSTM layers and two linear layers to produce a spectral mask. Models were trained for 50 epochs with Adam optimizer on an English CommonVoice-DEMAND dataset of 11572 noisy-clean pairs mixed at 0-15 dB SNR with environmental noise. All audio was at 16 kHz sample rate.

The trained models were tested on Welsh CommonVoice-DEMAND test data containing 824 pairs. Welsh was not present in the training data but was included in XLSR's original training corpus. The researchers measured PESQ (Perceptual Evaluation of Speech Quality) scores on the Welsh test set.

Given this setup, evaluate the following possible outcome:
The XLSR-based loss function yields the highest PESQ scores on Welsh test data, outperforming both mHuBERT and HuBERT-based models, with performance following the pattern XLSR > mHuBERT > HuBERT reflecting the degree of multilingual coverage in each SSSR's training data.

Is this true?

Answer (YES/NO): NO